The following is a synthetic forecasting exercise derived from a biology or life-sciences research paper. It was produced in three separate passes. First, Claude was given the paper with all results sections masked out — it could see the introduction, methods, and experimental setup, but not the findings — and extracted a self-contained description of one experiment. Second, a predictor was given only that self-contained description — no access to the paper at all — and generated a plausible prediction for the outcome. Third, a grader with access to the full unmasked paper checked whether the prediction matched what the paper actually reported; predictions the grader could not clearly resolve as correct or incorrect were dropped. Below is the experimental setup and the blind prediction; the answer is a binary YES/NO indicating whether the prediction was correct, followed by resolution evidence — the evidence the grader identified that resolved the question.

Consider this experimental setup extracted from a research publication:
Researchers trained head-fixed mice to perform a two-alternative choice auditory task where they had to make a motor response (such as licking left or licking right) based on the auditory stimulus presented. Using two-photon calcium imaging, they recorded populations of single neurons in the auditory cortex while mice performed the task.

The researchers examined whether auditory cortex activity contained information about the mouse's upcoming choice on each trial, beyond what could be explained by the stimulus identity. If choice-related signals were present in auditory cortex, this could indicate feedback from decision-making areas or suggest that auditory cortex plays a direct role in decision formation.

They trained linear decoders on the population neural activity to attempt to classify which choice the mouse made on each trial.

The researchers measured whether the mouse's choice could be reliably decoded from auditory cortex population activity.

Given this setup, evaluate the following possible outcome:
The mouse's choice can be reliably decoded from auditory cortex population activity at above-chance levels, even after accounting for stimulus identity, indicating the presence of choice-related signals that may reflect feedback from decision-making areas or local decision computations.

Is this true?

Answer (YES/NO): NO